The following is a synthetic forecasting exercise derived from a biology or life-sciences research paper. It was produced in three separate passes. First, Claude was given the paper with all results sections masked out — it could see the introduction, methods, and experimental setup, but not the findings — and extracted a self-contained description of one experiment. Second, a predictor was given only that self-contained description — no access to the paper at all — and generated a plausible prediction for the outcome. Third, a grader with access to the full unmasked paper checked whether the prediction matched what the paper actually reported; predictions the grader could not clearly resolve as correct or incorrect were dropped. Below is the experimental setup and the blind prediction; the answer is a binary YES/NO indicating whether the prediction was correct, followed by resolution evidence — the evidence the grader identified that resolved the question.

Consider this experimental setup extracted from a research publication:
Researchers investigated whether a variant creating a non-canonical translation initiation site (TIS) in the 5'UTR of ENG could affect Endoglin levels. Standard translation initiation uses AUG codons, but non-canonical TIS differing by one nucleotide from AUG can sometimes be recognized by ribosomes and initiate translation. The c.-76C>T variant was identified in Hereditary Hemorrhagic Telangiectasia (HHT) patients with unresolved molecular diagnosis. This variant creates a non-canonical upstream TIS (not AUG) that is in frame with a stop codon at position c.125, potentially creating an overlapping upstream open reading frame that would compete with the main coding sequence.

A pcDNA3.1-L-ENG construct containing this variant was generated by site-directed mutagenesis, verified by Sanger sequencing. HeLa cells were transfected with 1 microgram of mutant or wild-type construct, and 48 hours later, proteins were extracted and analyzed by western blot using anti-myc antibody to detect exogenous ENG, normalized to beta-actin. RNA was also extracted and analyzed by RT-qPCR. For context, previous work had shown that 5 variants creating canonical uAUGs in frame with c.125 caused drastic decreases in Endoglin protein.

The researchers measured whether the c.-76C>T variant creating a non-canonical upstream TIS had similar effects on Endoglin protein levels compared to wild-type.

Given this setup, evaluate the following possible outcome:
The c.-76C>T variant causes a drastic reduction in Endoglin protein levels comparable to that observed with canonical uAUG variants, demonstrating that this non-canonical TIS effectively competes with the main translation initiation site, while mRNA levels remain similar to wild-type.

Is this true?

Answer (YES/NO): NO